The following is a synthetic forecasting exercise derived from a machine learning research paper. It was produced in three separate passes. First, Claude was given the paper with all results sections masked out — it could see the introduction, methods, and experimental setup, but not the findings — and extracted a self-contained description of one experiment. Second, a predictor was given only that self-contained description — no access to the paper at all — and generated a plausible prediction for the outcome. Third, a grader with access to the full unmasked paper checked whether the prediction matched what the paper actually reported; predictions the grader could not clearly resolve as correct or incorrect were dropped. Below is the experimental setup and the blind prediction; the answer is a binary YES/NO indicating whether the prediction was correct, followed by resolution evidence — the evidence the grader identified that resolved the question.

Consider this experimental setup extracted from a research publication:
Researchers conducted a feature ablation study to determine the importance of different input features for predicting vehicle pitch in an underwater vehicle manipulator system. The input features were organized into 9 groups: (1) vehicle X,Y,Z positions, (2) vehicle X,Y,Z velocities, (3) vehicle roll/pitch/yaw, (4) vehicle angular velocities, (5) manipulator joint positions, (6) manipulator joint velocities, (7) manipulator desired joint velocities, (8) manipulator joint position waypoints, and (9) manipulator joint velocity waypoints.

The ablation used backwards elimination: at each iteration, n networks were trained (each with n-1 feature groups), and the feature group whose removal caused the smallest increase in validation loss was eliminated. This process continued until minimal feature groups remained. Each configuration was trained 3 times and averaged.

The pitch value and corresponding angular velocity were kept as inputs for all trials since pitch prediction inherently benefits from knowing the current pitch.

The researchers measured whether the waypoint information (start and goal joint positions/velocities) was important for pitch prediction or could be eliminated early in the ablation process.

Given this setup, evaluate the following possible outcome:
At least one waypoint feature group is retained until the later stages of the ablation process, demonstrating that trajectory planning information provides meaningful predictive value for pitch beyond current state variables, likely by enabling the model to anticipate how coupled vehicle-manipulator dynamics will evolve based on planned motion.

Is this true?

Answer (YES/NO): NO